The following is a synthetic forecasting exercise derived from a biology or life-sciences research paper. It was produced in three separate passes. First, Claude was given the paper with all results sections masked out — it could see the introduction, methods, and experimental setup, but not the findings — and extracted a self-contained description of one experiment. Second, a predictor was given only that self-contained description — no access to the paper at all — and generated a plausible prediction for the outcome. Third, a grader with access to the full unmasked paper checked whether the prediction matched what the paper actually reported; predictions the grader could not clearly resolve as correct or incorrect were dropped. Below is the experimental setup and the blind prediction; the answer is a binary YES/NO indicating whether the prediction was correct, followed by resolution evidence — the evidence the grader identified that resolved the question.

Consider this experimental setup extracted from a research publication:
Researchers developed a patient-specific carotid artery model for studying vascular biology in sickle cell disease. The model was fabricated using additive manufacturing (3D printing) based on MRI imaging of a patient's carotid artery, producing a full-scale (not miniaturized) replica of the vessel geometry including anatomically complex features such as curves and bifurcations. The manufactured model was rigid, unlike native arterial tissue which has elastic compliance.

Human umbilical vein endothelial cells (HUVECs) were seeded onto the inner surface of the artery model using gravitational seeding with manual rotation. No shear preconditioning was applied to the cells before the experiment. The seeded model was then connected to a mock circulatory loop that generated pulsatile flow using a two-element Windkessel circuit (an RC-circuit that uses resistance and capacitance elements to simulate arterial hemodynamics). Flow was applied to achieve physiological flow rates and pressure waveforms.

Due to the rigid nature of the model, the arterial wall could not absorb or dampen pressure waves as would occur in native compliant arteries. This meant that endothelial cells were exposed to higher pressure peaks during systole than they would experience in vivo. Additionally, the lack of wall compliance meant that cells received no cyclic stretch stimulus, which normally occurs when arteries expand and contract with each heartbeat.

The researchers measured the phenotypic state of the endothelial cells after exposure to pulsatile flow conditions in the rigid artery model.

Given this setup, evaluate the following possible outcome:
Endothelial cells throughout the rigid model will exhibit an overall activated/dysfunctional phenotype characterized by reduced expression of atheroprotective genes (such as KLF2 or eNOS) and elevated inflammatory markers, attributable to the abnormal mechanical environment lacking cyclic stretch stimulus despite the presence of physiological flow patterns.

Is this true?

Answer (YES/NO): NO